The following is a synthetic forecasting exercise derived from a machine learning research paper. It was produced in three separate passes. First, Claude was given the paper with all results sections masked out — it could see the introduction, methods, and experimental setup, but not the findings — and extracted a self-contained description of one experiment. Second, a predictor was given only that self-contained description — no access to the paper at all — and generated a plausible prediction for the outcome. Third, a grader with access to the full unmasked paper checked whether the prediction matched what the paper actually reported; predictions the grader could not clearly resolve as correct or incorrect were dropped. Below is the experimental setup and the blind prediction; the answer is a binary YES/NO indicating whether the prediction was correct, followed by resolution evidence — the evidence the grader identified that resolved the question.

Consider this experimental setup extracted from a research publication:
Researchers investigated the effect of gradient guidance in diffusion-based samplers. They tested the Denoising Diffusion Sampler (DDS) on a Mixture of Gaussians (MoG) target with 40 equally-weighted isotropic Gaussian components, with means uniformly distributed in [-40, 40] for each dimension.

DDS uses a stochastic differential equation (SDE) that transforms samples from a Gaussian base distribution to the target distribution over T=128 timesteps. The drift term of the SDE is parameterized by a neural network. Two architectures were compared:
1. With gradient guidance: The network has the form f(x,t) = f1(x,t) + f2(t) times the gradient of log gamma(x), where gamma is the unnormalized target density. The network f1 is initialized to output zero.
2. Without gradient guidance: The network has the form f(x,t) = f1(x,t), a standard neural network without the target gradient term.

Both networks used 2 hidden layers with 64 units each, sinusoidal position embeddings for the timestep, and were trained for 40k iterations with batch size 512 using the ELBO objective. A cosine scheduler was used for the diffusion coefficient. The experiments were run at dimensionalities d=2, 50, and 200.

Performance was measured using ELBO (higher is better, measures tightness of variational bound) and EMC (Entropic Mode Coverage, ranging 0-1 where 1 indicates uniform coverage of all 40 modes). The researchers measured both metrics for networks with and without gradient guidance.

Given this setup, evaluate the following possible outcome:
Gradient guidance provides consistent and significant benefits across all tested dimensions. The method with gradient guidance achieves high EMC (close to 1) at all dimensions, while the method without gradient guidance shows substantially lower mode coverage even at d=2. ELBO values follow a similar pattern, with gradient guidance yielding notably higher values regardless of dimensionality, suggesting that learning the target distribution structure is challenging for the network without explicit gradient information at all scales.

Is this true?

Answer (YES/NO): YES